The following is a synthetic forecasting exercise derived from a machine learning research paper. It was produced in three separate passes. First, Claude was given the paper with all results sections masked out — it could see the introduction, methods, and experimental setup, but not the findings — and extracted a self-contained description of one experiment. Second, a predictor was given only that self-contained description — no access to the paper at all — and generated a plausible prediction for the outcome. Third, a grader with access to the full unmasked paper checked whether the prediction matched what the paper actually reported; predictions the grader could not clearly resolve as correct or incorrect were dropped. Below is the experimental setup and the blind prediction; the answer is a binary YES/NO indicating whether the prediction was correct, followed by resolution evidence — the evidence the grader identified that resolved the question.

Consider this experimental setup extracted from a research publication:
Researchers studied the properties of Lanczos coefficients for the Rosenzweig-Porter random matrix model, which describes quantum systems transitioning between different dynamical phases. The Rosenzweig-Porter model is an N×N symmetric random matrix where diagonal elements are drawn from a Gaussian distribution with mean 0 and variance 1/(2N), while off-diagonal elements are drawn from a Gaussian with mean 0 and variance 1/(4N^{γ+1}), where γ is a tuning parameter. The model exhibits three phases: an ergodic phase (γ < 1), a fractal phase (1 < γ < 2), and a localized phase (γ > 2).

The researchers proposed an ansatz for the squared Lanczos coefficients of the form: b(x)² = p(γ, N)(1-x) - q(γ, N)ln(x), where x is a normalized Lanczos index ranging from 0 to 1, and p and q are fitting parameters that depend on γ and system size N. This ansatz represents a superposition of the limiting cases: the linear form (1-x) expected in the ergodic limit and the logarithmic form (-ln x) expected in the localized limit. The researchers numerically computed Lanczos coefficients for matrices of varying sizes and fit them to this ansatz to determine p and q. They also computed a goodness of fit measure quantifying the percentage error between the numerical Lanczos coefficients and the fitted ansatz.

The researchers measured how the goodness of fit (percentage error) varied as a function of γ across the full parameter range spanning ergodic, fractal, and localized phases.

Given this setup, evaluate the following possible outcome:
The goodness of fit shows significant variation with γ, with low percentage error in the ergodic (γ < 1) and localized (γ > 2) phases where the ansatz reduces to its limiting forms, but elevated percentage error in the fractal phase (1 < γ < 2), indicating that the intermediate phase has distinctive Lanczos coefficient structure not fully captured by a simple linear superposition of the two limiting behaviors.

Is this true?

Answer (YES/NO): NO